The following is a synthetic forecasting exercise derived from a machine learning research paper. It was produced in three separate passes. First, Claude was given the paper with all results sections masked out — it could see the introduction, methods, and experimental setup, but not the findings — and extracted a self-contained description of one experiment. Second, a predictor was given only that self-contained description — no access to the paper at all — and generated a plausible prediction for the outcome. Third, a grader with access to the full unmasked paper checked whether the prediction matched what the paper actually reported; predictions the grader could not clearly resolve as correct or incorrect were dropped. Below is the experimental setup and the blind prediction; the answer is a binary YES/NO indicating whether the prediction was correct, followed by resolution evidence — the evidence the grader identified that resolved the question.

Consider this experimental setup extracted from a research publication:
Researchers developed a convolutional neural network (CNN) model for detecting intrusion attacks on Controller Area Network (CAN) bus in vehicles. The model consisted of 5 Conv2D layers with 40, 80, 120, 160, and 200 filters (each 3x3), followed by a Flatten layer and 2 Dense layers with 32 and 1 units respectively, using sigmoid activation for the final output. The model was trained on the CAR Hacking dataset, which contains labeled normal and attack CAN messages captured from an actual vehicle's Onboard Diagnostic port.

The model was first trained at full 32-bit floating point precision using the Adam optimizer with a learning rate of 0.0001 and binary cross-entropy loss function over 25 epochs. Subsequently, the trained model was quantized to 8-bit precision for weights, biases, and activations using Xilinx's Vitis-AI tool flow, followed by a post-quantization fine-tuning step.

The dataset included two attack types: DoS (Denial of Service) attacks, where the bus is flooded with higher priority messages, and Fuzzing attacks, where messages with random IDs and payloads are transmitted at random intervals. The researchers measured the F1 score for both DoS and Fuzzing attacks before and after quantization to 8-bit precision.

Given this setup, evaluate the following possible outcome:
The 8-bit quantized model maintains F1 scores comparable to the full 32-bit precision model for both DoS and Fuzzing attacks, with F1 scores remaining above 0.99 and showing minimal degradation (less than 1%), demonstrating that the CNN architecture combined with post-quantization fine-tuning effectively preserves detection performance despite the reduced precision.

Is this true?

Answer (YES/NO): YES